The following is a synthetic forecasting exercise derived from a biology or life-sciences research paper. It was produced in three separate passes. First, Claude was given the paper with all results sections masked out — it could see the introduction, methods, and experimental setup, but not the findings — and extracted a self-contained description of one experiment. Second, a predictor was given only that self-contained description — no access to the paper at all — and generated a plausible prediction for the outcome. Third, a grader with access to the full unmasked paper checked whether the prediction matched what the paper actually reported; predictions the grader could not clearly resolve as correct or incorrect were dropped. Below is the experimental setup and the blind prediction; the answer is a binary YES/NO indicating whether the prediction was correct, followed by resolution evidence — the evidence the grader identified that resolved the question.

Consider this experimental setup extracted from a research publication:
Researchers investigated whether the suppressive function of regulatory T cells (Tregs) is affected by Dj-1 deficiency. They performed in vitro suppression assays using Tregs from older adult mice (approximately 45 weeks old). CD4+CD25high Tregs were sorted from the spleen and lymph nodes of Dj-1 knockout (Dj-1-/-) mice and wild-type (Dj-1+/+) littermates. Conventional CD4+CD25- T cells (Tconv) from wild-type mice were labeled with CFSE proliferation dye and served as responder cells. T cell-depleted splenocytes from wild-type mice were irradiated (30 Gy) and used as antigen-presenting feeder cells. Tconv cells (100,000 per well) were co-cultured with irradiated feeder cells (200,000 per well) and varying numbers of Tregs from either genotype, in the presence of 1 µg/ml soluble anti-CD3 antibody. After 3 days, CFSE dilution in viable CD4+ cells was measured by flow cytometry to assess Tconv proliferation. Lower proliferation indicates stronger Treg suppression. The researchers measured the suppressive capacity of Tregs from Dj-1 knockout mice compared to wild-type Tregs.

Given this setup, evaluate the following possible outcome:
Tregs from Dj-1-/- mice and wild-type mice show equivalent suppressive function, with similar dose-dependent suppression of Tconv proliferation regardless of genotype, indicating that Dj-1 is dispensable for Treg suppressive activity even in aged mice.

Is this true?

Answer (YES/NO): YES